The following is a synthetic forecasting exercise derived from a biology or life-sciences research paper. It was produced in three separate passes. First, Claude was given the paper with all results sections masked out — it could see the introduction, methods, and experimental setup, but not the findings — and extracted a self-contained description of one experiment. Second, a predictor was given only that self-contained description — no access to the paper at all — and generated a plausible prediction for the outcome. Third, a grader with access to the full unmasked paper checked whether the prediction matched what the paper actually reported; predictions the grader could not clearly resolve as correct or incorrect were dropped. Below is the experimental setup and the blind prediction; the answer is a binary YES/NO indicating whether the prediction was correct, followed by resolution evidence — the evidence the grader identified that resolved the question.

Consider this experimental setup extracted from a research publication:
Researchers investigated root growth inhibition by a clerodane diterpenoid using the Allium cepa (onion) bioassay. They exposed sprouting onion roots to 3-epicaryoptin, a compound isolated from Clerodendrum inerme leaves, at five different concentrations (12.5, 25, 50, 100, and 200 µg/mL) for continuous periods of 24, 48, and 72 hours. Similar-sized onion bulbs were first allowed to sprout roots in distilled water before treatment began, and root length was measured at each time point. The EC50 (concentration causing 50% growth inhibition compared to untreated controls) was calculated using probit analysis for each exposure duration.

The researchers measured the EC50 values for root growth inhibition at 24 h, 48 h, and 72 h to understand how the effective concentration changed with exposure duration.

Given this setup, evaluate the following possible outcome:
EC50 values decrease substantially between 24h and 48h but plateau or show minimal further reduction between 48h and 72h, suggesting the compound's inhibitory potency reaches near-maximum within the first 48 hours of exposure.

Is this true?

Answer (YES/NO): NO